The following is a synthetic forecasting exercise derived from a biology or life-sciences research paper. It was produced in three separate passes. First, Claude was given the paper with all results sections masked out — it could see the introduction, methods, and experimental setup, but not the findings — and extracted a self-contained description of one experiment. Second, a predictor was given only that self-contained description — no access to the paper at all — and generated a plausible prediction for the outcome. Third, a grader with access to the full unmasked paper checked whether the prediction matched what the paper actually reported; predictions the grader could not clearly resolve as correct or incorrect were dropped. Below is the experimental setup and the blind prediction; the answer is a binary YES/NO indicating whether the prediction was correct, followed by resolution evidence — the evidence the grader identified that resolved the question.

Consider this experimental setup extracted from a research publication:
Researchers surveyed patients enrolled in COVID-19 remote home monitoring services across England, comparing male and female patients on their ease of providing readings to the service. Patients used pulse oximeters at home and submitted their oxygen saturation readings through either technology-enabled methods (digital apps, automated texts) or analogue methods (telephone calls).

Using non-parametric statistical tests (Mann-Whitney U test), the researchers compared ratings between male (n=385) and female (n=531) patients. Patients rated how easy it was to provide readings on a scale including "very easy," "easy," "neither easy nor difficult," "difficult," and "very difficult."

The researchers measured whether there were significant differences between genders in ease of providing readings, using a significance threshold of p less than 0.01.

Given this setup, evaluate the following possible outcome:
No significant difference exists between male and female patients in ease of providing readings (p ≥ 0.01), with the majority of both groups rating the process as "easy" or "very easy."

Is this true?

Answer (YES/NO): NO